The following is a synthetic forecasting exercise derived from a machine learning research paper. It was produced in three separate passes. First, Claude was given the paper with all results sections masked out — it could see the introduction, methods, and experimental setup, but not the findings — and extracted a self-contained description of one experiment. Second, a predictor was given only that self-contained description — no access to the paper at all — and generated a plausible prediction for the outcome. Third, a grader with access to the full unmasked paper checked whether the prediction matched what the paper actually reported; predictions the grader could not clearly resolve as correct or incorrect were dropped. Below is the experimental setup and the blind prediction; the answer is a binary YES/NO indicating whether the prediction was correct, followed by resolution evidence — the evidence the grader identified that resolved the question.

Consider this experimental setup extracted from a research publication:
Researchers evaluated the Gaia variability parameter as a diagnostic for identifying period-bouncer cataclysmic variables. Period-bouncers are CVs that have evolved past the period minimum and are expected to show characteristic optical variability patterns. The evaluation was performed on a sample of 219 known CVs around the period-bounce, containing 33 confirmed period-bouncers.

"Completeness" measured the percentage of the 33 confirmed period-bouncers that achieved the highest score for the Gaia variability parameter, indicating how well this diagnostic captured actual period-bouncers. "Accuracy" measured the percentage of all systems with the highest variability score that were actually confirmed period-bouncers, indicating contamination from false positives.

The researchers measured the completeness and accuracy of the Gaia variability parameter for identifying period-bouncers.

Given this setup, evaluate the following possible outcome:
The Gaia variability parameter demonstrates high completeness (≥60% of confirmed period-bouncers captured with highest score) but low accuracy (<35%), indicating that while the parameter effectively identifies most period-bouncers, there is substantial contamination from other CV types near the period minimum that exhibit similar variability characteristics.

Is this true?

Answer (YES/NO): YES